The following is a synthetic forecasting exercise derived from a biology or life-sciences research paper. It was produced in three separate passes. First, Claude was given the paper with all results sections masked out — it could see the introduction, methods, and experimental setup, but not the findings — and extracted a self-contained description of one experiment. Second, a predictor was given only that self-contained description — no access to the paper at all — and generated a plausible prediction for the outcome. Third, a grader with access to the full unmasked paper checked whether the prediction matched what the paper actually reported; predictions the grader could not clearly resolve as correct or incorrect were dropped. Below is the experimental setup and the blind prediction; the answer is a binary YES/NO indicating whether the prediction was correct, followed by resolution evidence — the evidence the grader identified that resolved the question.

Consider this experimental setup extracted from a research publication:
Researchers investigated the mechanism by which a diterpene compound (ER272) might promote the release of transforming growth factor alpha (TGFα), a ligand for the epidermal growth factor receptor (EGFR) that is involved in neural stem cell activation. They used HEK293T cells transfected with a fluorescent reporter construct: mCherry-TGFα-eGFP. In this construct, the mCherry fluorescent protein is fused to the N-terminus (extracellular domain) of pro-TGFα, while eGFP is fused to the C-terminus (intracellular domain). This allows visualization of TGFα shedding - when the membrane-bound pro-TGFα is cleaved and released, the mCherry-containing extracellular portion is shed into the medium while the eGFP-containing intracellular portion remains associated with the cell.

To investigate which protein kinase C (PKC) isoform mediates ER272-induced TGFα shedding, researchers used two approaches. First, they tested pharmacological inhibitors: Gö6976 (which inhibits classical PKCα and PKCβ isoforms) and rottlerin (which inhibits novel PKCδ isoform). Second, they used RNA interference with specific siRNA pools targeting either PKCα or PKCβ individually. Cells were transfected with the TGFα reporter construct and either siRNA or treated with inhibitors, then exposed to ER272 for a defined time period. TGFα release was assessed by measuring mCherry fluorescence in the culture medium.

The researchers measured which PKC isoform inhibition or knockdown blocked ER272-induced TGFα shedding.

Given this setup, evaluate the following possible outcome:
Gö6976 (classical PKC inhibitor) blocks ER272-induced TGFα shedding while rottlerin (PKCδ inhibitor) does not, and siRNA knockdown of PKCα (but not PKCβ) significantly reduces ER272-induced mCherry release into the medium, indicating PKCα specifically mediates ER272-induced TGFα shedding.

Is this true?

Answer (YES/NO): NO